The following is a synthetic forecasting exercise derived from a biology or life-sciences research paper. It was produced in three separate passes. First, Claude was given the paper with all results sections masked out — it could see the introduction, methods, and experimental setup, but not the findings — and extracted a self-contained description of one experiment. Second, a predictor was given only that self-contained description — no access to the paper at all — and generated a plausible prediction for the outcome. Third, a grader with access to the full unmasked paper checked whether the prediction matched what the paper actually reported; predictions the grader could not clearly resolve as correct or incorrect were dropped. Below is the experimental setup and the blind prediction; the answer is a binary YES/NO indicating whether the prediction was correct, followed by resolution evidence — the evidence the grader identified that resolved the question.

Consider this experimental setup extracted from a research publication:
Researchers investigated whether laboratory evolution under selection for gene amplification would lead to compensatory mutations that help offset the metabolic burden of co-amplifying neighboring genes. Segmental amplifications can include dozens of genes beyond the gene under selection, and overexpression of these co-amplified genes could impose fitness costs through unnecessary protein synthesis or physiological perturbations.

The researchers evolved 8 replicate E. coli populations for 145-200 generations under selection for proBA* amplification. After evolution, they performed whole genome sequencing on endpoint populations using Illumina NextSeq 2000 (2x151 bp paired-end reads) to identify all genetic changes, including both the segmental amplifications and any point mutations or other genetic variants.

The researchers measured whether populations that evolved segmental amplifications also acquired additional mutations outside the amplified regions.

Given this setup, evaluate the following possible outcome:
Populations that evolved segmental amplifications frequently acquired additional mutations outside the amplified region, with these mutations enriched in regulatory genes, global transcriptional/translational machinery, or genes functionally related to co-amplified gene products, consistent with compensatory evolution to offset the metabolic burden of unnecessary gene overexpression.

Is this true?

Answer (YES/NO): NO